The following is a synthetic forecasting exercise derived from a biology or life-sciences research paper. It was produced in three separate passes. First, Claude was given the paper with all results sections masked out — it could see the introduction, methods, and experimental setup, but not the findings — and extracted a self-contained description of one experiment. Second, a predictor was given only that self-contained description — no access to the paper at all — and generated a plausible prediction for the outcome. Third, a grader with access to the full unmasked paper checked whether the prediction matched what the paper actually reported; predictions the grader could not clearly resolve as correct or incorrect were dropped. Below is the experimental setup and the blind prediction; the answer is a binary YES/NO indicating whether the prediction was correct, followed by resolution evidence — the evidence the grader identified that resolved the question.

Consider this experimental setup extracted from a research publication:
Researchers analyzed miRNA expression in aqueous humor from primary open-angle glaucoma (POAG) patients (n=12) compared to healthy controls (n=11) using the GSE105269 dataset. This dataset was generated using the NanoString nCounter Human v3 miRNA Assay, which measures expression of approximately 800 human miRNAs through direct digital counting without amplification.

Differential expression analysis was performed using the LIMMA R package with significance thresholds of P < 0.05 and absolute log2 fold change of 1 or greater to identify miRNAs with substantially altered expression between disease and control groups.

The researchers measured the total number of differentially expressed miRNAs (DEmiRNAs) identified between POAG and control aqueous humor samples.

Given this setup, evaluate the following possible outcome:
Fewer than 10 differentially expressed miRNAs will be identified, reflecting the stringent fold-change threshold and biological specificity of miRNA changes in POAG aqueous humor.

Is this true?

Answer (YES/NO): NO